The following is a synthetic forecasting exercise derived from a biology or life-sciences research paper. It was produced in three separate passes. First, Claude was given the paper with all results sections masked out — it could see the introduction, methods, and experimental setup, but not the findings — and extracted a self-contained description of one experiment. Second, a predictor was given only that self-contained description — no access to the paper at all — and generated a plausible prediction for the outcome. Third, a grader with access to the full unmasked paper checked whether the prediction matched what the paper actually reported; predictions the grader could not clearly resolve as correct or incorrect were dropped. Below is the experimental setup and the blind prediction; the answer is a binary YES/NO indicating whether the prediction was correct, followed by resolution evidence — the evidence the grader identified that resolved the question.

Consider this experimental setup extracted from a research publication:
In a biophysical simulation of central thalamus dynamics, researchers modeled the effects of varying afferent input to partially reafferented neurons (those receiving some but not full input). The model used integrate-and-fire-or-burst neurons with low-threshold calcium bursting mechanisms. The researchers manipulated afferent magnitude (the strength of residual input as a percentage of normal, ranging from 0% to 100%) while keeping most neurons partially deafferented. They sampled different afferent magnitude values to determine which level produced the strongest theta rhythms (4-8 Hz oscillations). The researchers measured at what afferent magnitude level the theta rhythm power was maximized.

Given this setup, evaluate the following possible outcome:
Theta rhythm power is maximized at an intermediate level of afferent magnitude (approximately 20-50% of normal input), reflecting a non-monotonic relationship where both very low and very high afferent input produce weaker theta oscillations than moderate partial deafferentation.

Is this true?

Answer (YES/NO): NO